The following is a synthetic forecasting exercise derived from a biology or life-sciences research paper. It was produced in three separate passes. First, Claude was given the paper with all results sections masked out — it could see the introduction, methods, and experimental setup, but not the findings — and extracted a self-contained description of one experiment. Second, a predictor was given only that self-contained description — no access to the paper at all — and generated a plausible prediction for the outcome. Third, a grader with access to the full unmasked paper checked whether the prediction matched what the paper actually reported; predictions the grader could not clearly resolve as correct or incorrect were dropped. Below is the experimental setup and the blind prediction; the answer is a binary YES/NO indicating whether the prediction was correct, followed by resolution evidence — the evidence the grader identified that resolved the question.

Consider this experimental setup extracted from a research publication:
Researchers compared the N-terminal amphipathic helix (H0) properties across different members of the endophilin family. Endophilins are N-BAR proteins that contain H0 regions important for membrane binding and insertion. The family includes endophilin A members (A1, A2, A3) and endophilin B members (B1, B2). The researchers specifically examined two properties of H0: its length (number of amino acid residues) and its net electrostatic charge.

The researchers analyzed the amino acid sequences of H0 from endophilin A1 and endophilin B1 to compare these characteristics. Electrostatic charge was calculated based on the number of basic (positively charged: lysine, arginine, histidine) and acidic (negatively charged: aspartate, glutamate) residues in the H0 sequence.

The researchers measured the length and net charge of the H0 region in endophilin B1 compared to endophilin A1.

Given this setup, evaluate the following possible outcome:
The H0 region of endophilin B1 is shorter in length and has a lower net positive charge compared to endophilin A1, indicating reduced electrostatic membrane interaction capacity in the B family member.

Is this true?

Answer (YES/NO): NO